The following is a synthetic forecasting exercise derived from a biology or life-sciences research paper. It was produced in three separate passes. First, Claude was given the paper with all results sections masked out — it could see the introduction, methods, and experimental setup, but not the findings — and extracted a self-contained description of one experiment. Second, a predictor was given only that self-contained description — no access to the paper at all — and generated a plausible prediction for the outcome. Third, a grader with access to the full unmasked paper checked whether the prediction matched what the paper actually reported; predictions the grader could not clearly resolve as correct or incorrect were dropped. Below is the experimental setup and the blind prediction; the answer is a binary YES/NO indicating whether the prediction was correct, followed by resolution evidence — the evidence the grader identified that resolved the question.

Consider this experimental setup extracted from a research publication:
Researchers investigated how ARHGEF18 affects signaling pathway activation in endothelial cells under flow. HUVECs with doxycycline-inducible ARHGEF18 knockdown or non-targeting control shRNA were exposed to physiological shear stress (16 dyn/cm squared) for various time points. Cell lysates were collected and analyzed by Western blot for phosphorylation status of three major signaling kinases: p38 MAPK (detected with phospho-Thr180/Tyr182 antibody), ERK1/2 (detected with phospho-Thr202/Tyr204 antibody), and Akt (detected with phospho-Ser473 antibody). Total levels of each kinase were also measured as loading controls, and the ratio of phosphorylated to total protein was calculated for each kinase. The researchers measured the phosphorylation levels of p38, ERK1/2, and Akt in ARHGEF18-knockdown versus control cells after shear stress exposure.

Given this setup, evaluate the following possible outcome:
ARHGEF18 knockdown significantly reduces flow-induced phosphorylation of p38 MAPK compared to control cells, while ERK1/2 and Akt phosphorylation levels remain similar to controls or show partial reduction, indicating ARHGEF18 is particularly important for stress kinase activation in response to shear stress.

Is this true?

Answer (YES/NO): YES